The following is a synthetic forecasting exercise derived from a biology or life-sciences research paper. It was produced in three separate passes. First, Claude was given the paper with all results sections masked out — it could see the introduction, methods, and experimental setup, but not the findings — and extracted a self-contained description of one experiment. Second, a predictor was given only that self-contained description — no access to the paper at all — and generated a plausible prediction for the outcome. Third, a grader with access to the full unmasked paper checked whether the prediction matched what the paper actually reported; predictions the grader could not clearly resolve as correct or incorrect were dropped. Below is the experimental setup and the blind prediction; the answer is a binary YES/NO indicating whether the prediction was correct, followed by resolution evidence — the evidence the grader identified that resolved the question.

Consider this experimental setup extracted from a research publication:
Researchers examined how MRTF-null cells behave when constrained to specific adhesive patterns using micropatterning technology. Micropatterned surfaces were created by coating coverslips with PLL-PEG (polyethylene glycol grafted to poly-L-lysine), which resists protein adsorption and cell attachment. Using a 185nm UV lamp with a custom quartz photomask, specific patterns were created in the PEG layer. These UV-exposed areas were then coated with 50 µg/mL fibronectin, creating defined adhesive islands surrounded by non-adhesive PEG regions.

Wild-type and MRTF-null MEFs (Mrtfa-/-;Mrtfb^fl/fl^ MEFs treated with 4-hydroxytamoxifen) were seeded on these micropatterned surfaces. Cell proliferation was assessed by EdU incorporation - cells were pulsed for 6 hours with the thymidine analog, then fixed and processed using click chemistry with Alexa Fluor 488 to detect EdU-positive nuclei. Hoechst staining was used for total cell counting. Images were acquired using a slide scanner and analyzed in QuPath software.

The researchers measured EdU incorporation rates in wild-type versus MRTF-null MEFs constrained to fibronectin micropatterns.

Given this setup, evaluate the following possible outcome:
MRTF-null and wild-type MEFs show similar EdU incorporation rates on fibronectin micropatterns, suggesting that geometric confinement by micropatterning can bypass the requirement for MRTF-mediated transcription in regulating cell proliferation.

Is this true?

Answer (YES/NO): NO